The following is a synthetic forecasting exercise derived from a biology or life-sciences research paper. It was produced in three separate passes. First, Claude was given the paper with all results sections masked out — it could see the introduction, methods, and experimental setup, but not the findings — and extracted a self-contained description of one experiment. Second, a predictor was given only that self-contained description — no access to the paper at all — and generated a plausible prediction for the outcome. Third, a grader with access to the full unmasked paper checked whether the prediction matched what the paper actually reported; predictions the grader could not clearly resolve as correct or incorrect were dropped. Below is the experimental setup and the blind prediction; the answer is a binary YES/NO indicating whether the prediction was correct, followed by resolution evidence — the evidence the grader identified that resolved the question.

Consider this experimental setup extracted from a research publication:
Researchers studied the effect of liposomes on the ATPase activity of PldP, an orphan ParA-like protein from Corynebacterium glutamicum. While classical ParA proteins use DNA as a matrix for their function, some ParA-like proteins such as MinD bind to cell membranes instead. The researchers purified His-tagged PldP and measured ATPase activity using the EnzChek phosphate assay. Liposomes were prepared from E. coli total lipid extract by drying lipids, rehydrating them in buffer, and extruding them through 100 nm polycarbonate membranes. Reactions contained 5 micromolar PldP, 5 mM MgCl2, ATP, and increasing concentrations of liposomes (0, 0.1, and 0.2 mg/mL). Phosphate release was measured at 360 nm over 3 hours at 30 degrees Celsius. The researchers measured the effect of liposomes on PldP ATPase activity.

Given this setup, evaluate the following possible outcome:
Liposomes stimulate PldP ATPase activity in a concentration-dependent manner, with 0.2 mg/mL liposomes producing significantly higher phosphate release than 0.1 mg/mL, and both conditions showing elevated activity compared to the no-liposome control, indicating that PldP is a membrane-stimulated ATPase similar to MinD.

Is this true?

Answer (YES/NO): NO